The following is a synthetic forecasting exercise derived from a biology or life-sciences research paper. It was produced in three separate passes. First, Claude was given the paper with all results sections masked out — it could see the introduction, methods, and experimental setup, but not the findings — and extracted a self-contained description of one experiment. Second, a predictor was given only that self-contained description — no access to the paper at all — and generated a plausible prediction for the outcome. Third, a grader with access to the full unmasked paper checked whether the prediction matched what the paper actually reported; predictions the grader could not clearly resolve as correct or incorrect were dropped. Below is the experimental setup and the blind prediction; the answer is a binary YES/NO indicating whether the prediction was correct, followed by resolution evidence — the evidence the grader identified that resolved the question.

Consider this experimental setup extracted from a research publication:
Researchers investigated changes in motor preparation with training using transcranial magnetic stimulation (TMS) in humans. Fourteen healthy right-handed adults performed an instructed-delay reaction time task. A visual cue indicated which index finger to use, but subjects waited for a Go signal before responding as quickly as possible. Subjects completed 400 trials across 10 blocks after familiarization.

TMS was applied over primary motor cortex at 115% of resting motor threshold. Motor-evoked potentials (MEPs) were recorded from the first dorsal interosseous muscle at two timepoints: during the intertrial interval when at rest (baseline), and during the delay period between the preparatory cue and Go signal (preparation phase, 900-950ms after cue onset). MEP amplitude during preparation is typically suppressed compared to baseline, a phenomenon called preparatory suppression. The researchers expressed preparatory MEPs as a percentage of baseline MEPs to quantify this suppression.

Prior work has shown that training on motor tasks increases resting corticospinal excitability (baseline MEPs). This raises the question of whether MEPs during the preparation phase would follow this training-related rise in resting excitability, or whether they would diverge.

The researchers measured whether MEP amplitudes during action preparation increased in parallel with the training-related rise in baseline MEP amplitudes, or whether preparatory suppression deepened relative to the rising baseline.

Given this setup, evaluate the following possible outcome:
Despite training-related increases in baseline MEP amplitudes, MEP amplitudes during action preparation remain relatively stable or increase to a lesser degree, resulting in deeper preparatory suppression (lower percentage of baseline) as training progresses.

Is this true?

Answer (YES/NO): YES